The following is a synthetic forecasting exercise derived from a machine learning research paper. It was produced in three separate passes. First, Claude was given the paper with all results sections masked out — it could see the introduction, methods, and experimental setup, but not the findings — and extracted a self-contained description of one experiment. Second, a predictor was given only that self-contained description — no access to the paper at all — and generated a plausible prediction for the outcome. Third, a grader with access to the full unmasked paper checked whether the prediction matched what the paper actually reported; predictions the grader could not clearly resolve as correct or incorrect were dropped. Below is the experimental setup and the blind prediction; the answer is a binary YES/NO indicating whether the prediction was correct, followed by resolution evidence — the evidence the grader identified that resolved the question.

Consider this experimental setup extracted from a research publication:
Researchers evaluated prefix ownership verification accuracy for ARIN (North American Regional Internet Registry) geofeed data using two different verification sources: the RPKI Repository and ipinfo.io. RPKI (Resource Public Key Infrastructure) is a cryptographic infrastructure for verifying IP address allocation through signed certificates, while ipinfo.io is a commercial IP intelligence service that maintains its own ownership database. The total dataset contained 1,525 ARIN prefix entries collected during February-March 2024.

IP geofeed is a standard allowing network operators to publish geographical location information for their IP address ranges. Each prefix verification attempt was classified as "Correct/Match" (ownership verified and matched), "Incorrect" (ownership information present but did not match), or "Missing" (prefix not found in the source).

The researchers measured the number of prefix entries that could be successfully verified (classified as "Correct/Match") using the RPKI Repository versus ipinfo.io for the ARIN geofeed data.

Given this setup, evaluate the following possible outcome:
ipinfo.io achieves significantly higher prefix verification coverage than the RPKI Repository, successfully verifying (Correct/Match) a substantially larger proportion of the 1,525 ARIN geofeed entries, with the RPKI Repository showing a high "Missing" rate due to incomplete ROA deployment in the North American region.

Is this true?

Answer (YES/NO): YES